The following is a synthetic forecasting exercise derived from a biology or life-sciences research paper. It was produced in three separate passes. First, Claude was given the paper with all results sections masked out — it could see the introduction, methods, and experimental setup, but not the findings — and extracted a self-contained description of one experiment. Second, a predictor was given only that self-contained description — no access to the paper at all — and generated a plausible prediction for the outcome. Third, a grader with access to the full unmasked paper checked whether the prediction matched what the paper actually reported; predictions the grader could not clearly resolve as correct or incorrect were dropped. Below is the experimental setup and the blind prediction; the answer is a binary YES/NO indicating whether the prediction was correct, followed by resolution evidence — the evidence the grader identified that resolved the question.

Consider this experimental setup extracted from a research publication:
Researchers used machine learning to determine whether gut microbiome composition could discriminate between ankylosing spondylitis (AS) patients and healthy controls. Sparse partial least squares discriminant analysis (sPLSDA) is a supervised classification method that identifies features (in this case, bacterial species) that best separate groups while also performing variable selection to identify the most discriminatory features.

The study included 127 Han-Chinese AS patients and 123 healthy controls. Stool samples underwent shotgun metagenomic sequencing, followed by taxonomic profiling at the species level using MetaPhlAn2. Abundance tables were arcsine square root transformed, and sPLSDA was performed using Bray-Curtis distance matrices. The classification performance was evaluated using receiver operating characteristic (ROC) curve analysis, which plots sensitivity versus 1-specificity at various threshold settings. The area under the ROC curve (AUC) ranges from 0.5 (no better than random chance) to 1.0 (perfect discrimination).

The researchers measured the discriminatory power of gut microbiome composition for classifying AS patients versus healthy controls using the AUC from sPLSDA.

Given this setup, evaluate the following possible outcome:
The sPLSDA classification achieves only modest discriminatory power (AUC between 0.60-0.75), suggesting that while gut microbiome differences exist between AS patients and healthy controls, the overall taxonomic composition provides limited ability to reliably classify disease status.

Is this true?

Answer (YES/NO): NO